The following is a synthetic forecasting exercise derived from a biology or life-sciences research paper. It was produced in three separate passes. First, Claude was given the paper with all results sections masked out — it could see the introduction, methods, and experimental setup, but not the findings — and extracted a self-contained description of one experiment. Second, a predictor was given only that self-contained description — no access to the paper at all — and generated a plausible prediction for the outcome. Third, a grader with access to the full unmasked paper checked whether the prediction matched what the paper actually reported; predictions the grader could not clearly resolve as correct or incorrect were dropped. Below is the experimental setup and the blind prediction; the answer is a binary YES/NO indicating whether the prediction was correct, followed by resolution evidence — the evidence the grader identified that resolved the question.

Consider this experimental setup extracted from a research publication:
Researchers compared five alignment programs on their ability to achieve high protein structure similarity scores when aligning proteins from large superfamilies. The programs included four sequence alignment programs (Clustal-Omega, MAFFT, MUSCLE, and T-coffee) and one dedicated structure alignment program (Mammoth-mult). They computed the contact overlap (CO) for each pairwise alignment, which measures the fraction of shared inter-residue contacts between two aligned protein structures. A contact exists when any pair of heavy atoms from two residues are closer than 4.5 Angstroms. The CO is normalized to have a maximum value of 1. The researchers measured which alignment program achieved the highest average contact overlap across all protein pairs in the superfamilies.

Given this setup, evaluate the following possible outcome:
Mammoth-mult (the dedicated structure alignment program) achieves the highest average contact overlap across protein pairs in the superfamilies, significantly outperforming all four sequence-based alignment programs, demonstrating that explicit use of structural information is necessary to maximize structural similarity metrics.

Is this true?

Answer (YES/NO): NO